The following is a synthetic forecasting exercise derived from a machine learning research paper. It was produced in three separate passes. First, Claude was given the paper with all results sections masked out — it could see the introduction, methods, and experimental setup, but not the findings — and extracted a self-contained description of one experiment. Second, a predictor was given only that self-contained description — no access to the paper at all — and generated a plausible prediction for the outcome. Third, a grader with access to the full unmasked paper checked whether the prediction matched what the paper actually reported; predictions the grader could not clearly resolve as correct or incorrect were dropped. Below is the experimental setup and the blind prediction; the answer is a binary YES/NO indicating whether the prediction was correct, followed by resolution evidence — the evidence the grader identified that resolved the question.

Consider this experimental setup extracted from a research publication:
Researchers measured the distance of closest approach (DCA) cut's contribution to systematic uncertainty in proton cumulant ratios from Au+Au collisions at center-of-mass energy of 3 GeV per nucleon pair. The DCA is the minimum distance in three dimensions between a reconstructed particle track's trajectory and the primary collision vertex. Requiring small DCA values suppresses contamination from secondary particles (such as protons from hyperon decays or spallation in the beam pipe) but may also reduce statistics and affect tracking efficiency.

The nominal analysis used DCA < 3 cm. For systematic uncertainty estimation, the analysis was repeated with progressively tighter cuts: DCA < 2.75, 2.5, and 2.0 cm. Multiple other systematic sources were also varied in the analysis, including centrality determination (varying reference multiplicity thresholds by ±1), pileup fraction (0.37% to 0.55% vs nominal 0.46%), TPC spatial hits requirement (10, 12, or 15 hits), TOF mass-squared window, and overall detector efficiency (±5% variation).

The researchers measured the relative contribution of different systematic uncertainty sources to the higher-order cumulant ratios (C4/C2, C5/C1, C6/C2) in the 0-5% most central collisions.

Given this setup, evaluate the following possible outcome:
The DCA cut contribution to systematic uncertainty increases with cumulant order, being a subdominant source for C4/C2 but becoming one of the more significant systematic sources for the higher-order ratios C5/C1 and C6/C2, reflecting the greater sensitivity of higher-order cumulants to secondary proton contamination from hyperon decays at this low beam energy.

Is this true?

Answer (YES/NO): NO